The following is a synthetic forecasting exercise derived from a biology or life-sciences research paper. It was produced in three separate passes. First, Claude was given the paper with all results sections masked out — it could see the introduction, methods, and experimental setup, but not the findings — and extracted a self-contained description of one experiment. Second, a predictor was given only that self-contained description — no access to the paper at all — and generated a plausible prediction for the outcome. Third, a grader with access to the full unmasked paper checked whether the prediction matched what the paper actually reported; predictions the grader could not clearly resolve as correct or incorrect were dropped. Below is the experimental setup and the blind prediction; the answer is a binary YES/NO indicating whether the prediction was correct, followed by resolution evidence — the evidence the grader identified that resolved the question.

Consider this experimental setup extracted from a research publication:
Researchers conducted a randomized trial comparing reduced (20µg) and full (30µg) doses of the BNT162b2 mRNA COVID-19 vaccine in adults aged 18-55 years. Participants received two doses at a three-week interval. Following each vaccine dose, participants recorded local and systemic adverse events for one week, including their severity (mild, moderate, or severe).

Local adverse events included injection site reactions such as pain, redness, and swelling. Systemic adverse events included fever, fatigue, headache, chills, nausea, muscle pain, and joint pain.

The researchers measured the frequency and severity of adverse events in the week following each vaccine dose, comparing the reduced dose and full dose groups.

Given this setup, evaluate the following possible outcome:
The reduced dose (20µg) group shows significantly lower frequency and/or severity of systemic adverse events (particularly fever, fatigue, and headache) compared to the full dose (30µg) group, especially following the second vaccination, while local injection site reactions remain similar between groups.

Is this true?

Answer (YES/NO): NO